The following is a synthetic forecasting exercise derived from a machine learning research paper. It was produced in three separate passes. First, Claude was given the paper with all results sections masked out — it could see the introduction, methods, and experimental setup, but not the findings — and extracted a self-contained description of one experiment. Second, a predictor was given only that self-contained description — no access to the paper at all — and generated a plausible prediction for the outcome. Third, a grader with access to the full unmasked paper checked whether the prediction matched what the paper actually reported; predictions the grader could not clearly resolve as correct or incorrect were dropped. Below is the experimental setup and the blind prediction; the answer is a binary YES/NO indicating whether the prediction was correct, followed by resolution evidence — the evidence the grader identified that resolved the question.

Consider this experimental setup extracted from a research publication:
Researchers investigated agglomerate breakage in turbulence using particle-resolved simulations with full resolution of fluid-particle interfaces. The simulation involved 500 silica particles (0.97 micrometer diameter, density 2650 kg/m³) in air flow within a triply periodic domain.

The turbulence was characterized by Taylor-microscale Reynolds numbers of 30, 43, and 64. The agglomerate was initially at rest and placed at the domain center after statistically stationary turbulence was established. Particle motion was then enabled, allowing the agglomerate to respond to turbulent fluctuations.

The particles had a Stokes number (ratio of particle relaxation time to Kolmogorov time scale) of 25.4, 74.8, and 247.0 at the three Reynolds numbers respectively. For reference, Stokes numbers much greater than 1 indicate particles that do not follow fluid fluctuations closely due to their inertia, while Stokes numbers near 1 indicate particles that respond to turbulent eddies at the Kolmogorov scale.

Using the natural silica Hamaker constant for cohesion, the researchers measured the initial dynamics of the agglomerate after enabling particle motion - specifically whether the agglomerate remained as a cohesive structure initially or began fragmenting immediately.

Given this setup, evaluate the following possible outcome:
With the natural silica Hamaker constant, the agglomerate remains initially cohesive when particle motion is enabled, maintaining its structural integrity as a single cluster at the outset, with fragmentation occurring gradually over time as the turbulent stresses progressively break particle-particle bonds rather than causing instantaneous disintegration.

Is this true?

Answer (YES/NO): YES